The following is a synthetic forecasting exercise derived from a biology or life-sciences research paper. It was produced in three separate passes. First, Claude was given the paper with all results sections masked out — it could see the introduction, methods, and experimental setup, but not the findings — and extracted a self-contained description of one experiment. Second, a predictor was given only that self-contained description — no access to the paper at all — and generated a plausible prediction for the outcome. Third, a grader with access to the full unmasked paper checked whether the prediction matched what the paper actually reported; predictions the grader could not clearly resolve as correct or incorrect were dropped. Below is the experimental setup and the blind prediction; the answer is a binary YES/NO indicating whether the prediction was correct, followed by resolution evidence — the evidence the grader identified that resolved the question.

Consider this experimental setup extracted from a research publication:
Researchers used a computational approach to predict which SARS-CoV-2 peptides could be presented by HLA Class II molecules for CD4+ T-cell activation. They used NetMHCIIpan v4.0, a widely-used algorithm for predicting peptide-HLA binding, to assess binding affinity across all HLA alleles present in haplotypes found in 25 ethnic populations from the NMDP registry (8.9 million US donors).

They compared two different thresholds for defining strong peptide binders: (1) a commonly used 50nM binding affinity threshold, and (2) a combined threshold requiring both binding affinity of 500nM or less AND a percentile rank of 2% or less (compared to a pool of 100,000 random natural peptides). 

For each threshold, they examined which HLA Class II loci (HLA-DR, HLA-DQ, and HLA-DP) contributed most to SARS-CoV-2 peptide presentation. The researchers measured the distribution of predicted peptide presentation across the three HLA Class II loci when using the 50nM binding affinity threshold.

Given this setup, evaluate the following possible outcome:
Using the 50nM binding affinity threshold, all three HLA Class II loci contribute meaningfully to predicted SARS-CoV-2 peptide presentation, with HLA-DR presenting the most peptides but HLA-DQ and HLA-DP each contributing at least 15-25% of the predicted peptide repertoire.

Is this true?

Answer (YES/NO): NO